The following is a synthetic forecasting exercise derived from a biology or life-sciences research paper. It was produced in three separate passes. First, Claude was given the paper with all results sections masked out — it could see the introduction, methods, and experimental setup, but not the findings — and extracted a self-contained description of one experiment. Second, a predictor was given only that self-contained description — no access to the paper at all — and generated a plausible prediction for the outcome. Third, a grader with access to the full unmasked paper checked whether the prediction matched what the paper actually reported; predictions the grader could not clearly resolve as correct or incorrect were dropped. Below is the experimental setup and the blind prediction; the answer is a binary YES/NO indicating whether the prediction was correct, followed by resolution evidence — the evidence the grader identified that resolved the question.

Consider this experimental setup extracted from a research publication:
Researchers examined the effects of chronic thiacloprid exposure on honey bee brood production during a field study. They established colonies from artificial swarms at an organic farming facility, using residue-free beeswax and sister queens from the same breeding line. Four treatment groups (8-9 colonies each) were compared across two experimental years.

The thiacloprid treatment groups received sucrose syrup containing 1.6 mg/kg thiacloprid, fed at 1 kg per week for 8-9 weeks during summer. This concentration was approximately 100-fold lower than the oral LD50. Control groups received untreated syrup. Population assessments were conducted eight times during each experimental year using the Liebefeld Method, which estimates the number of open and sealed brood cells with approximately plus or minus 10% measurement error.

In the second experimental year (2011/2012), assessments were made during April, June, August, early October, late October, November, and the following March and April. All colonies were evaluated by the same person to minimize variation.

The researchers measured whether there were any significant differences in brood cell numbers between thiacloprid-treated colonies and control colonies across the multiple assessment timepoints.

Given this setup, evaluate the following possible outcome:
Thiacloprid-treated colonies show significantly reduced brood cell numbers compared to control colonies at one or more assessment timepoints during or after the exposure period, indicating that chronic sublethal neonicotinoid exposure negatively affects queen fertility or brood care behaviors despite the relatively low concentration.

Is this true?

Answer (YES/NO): NO